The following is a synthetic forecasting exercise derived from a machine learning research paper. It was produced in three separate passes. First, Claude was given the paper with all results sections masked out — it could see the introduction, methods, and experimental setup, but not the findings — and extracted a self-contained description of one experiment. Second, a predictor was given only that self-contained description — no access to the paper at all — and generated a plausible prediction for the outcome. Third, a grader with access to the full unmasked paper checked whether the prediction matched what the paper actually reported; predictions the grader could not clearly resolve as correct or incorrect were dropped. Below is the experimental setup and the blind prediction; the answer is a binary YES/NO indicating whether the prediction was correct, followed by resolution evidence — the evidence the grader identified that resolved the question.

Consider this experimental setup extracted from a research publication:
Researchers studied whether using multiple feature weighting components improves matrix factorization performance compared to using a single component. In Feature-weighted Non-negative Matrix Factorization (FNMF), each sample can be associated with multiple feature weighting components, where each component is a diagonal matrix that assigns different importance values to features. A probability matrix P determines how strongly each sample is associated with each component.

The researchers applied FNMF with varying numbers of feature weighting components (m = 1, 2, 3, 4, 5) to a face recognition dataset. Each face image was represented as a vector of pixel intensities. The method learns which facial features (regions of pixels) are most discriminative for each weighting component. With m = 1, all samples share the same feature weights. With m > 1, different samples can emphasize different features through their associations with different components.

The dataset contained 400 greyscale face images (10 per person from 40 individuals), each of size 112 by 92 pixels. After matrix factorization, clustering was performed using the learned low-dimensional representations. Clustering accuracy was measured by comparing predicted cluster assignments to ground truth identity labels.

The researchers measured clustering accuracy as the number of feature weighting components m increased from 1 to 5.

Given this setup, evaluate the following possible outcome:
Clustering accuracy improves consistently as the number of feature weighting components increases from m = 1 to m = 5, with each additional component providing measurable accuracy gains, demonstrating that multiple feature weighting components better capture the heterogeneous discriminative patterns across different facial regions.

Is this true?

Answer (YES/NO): NO